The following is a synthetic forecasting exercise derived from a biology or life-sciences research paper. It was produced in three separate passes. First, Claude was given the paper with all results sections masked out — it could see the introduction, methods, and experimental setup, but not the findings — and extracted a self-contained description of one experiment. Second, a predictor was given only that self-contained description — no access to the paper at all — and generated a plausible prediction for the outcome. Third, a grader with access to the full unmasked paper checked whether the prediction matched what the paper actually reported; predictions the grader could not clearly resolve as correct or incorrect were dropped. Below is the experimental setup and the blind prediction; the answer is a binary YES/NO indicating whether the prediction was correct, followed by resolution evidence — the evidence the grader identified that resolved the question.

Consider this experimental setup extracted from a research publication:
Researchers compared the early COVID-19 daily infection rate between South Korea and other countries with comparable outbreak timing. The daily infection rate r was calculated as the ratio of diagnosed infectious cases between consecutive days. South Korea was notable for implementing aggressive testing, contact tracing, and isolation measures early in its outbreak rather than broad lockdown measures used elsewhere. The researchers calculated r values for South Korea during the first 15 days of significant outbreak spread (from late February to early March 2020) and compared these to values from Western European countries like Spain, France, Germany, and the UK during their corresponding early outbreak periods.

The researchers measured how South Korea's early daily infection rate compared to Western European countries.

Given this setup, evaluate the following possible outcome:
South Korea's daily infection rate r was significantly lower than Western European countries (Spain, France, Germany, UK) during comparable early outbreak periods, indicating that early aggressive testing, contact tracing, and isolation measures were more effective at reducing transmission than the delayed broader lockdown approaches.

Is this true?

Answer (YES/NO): NO